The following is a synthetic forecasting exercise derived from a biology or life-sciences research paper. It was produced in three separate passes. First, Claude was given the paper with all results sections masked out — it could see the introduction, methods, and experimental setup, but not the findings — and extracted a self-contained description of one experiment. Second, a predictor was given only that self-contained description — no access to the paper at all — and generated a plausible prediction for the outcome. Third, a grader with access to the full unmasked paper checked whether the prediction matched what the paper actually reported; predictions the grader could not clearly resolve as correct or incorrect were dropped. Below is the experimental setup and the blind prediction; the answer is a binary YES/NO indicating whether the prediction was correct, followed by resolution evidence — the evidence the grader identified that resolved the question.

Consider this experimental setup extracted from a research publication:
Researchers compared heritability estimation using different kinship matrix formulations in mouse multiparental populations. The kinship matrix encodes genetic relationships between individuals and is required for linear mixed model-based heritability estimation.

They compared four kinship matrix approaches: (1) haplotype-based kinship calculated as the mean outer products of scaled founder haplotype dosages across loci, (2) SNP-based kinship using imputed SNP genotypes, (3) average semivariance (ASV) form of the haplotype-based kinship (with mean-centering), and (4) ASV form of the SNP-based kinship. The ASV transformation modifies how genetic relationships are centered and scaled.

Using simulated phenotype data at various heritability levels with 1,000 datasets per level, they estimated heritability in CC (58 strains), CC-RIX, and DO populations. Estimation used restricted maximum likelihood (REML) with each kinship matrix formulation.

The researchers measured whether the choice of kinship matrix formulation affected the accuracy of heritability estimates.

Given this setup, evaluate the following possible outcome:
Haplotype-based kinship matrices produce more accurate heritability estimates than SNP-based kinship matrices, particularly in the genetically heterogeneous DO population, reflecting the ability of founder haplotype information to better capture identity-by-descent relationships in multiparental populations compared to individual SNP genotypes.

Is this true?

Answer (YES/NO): NO